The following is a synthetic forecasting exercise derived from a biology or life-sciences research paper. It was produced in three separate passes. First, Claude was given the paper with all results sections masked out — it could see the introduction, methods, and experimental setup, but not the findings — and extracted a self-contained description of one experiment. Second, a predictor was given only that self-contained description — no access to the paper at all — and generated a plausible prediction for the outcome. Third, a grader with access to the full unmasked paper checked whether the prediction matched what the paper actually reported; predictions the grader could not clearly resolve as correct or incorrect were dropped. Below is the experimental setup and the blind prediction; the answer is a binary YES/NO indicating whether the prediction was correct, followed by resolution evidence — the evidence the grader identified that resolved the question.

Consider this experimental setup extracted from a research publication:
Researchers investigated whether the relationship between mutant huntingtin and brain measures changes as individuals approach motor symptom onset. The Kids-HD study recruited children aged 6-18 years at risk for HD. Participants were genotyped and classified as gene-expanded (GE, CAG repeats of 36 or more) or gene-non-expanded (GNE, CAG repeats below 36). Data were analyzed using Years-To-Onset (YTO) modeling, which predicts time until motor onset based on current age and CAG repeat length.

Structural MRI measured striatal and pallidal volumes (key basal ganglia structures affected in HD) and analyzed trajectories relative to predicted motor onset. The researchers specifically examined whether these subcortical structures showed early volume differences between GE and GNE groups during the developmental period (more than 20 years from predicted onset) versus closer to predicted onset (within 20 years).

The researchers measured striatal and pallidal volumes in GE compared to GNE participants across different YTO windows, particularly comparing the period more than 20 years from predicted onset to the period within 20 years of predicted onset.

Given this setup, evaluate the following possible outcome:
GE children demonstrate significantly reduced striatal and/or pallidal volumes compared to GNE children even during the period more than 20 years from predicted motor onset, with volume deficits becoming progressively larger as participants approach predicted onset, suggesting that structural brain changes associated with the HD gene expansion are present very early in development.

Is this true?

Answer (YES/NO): NO